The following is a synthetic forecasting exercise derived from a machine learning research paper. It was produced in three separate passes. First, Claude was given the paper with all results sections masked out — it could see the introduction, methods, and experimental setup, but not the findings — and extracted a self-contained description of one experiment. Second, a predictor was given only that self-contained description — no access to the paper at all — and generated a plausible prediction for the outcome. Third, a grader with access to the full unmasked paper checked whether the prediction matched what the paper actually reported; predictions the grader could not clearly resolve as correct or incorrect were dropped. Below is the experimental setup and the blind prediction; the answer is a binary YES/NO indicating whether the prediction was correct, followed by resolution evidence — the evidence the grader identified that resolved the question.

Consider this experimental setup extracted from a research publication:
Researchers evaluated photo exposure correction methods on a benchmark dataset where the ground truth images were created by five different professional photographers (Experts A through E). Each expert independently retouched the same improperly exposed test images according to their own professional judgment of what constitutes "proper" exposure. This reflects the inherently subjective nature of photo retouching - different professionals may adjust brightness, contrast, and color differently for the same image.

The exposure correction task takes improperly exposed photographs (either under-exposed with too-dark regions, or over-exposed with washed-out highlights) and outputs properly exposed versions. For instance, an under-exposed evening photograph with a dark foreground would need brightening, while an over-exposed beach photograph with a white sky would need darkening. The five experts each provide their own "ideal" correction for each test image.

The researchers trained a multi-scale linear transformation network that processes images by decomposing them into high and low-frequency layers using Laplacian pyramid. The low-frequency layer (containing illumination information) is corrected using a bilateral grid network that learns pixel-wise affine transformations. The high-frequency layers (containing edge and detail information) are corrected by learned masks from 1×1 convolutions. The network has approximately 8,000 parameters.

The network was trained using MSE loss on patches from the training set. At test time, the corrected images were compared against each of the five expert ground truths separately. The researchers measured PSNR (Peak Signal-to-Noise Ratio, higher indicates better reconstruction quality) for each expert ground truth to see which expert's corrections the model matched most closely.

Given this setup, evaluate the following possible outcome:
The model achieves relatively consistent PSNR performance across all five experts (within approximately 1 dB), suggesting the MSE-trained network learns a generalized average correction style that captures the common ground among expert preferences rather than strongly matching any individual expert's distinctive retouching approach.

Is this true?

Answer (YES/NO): NO